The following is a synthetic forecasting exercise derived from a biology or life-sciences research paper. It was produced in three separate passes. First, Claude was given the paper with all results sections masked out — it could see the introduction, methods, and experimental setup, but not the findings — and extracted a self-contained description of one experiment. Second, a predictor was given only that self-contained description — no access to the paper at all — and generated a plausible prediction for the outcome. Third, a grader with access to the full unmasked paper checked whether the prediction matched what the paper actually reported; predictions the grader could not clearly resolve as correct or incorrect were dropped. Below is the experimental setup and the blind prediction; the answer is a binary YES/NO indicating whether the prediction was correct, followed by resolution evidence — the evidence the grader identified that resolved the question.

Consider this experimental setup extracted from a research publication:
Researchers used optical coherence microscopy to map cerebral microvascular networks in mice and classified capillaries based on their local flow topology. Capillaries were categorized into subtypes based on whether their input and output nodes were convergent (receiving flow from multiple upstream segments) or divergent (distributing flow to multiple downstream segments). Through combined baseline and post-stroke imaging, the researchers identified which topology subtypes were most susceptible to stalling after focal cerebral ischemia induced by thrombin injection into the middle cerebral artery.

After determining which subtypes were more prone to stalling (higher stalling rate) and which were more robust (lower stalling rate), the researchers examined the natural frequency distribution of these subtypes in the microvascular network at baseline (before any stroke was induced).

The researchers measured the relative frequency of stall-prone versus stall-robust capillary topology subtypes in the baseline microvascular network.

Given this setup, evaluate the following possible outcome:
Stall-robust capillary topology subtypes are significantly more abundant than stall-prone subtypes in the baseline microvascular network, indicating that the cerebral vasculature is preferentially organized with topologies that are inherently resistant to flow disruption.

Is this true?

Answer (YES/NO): YES